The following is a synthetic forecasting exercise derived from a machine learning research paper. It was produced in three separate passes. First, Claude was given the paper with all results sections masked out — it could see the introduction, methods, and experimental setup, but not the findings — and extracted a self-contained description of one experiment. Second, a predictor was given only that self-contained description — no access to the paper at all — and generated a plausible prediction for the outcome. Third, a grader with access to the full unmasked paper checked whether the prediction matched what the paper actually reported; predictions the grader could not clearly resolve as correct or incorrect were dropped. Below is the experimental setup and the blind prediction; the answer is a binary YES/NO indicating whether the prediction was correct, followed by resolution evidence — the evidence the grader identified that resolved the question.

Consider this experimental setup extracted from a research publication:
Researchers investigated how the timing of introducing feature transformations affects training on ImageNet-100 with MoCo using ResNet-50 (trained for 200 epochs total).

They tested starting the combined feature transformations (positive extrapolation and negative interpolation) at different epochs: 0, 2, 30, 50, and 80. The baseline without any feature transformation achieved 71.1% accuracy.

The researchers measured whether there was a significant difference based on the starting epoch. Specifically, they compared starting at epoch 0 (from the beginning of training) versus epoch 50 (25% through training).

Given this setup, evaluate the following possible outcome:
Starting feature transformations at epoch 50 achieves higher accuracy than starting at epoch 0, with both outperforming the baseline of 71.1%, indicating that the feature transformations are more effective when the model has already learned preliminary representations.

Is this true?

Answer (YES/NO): NO